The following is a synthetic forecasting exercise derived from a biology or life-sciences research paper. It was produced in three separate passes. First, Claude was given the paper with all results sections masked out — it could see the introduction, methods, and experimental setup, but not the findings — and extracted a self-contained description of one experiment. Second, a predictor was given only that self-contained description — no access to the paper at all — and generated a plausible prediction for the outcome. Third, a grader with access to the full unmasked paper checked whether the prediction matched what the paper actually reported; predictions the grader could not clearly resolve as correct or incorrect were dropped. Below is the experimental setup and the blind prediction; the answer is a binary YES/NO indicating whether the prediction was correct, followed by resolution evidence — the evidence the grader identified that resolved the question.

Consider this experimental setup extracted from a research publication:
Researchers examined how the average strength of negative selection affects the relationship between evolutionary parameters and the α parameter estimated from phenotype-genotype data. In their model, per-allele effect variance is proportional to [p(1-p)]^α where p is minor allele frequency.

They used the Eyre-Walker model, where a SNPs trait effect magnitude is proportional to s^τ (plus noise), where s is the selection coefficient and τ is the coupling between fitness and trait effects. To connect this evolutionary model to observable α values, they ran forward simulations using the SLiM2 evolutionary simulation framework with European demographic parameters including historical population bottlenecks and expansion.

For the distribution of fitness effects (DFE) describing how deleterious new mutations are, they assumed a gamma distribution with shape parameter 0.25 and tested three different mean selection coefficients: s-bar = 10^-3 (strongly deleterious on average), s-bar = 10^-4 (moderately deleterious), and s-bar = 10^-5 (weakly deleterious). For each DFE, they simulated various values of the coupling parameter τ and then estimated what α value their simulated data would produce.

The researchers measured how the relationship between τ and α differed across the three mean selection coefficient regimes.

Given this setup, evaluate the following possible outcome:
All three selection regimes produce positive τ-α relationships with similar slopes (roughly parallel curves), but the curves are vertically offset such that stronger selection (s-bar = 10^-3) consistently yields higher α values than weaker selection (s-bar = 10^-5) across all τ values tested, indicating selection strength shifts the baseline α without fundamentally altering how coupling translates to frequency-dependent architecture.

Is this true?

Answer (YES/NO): NO